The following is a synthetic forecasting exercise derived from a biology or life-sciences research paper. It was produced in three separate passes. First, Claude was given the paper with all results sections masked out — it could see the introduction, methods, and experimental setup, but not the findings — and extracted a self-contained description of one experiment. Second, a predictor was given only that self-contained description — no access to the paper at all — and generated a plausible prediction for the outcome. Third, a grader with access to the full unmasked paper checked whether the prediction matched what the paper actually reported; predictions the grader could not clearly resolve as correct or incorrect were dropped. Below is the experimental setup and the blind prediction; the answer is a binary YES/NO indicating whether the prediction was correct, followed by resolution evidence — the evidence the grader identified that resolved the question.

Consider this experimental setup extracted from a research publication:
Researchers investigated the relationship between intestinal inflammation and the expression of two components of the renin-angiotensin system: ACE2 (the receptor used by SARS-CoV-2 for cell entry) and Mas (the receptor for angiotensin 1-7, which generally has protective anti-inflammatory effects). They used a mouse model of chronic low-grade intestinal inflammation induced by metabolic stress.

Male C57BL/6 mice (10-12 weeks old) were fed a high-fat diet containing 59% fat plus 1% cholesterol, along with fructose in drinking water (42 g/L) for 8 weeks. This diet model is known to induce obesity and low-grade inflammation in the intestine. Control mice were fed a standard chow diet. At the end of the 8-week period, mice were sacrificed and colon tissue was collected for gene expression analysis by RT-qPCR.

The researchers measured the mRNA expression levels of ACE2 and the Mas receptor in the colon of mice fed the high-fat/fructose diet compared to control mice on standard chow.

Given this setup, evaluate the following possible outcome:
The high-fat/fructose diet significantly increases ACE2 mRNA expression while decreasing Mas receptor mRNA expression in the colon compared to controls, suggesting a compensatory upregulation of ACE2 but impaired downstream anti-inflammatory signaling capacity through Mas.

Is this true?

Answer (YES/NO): YES